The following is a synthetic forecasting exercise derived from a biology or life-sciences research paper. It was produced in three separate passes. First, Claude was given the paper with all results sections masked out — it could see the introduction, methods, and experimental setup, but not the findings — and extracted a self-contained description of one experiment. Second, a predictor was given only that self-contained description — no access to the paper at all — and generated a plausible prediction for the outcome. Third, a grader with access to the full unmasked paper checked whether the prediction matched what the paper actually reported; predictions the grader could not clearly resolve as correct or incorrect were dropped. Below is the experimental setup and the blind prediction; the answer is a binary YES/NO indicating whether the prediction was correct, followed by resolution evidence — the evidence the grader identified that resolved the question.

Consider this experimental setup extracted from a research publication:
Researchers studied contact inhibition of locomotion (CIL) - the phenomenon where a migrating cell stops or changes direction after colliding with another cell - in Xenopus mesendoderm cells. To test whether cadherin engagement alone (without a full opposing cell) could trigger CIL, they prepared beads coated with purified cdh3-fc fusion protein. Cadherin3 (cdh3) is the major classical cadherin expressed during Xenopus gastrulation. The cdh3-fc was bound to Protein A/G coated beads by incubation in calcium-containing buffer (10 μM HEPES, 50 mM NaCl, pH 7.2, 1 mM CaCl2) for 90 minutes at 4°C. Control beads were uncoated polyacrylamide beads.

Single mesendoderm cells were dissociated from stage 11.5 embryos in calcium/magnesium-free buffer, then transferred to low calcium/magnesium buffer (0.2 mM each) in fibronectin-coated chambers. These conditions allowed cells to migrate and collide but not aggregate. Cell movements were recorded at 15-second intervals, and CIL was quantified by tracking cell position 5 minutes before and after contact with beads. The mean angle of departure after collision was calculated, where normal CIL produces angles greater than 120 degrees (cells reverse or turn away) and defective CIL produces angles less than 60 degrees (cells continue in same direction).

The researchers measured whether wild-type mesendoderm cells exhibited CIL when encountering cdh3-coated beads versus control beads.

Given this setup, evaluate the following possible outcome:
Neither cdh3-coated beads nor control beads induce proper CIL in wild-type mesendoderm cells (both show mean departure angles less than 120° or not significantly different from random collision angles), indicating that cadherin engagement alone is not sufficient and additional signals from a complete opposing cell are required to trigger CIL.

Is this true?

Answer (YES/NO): YES